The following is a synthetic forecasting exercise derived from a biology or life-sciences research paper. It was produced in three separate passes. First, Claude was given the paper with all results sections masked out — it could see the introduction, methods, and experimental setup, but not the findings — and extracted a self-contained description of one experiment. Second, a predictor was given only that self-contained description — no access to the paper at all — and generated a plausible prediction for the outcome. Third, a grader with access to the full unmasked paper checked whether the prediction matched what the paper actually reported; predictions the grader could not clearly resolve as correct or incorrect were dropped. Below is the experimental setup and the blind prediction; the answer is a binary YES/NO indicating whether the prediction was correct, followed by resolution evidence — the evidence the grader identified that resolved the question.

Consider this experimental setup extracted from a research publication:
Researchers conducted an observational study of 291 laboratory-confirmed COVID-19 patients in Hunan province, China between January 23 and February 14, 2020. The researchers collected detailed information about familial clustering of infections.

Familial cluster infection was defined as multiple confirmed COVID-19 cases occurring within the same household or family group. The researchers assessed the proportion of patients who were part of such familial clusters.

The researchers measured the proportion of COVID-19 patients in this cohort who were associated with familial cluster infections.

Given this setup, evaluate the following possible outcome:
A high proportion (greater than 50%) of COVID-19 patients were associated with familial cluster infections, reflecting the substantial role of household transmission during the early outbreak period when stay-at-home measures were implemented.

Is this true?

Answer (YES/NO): NO